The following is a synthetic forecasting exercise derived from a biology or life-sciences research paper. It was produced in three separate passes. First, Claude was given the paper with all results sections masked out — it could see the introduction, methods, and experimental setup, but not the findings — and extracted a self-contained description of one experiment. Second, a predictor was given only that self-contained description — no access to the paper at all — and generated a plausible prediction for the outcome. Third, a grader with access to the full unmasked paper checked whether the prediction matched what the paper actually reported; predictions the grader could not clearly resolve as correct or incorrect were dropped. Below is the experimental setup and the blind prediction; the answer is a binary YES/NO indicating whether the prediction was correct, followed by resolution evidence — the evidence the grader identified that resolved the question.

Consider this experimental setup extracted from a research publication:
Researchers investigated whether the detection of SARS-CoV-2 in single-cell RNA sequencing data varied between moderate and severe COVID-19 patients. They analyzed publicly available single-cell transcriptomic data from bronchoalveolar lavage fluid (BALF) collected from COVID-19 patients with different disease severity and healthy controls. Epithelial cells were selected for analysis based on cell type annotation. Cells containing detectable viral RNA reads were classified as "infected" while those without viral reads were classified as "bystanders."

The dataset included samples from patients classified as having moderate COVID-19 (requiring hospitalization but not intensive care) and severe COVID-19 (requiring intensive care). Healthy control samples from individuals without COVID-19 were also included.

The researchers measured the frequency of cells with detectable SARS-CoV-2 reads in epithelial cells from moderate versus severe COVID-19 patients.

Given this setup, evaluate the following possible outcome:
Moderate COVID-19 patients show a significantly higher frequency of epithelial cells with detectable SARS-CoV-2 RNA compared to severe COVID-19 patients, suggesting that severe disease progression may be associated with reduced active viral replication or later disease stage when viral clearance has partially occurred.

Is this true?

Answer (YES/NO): NO